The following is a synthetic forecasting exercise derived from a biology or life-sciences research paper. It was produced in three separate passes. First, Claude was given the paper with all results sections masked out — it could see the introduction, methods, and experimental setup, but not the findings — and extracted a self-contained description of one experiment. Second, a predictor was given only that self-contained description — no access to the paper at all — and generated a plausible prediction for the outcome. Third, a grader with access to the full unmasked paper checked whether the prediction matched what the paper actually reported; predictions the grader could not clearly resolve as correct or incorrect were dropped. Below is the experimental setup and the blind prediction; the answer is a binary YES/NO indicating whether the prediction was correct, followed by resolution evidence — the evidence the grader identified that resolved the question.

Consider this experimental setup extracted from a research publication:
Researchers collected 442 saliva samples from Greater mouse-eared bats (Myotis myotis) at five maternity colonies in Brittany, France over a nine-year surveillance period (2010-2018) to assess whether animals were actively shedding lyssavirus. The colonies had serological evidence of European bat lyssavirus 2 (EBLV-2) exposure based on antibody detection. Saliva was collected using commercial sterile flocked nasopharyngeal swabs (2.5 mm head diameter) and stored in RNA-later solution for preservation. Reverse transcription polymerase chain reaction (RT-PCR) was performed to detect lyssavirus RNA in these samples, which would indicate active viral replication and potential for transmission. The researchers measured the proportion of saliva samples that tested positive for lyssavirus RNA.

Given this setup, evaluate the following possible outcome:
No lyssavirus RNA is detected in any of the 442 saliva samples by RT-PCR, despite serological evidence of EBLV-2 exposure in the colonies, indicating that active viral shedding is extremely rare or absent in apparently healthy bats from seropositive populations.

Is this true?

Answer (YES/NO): YES